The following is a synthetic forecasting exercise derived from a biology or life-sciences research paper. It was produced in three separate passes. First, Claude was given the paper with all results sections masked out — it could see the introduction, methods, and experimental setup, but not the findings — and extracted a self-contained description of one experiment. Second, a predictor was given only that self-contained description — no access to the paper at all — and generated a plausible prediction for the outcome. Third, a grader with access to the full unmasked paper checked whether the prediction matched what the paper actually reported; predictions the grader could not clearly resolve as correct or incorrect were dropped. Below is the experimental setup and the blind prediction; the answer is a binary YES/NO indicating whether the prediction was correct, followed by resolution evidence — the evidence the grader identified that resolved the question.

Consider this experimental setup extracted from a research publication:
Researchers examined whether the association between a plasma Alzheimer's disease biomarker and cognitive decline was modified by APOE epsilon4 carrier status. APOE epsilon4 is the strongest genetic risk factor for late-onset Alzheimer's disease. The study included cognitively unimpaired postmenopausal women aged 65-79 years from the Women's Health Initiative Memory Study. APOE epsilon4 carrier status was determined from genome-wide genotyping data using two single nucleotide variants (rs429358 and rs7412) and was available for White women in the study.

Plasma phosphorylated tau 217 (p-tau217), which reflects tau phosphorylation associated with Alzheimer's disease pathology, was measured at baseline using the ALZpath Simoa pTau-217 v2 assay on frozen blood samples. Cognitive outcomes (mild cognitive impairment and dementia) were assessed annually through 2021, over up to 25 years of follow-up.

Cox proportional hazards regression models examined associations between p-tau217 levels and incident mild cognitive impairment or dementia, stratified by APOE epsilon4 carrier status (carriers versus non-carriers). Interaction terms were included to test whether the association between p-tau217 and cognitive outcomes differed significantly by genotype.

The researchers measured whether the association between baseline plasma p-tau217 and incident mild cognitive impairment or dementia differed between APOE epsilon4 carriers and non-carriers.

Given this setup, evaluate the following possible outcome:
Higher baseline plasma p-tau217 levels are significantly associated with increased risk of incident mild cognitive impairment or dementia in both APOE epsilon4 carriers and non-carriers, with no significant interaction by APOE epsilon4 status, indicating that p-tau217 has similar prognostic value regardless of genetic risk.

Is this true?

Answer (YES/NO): NO